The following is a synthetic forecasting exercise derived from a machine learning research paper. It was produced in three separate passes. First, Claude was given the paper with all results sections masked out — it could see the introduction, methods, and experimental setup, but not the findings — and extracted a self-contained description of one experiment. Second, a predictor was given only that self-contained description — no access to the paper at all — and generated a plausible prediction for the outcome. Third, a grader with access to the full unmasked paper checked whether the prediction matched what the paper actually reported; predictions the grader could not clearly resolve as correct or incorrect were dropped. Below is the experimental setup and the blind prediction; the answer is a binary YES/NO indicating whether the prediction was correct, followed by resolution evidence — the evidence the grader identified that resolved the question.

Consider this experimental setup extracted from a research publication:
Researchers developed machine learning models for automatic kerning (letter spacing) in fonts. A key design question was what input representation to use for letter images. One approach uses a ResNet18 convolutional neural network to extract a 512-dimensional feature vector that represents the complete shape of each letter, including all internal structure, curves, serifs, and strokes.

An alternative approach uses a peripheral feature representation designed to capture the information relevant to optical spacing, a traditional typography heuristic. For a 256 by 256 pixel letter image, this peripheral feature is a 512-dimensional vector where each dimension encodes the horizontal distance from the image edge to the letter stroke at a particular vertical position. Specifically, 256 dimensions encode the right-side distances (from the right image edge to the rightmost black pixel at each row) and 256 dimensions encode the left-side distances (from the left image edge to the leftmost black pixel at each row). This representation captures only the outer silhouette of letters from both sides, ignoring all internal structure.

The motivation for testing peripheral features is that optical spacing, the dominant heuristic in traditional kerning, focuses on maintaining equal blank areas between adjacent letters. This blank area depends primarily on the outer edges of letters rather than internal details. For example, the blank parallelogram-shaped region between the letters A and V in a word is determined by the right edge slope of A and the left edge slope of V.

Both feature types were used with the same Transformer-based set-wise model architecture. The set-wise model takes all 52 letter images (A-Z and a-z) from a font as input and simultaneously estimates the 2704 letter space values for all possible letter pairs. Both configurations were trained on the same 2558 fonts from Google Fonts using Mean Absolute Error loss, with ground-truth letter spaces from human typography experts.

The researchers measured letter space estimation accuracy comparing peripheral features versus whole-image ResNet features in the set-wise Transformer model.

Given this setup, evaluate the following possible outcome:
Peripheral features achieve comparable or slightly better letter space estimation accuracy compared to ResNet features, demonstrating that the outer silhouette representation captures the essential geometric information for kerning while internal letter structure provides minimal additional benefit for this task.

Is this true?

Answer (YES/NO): NO